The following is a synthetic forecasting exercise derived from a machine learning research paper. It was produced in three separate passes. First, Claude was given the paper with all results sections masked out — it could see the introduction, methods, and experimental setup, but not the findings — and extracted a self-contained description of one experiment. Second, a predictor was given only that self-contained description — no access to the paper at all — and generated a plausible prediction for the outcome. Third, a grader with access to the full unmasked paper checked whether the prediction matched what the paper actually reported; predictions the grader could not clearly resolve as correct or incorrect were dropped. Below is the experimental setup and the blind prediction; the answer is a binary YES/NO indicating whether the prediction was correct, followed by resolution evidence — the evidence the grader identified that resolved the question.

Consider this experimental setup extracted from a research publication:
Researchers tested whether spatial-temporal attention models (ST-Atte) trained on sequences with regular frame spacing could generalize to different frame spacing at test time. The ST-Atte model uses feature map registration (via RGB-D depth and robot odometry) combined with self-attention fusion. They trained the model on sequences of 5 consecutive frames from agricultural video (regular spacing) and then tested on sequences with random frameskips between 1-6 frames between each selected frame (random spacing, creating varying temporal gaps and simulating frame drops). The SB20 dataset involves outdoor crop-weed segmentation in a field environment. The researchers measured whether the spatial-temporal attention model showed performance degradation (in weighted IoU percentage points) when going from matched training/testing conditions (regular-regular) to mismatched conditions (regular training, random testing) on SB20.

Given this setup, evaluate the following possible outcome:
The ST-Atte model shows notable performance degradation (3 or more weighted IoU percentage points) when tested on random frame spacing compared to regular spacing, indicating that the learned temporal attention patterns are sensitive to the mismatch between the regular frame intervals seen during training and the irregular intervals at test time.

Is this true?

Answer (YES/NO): NO